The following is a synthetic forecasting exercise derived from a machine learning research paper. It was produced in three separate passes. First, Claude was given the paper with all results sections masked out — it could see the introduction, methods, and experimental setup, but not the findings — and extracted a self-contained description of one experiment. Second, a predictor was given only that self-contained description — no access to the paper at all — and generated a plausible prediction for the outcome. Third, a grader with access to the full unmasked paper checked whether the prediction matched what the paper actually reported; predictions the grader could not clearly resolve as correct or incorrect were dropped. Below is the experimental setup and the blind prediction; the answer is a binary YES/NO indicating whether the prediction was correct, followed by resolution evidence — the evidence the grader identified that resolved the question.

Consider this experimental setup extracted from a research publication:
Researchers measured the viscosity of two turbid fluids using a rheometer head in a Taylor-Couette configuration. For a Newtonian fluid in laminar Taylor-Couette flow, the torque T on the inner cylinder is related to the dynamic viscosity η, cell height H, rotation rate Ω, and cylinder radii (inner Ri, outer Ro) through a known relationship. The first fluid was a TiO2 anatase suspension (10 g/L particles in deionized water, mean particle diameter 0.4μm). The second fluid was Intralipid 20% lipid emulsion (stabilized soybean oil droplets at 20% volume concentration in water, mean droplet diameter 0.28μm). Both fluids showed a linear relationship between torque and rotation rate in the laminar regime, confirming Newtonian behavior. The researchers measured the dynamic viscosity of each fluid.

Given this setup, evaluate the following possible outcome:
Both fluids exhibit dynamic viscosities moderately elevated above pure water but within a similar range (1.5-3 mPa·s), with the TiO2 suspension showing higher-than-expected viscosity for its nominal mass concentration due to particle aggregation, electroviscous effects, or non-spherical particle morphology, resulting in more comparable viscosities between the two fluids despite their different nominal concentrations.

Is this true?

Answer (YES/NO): NO